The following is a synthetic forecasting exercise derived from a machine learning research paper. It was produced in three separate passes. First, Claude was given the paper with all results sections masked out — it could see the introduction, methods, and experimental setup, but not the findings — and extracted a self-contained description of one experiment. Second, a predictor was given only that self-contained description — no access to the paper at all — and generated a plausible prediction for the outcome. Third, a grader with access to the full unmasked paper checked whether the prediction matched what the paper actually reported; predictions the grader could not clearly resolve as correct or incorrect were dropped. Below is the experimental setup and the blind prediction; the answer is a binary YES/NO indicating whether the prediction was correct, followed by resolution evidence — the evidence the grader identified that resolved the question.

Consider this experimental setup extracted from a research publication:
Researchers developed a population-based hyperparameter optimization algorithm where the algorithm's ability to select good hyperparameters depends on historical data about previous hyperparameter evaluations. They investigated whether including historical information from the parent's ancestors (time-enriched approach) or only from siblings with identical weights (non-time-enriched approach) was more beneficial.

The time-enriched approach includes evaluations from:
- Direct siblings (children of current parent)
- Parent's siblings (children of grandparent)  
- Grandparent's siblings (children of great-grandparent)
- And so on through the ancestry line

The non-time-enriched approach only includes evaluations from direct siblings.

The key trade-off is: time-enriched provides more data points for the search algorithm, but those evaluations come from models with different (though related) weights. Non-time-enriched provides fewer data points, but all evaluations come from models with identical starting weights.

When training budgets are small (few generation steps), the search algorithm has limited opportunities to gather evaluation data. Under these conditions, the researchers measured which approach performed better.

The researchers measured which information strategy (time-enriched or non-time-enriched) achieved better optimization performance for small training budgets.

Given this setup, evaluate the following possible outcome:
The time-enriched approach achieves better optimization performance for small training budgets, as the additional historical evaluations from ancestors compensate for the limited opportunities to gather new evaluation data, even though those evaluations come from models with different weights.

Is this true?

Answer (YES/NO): YES